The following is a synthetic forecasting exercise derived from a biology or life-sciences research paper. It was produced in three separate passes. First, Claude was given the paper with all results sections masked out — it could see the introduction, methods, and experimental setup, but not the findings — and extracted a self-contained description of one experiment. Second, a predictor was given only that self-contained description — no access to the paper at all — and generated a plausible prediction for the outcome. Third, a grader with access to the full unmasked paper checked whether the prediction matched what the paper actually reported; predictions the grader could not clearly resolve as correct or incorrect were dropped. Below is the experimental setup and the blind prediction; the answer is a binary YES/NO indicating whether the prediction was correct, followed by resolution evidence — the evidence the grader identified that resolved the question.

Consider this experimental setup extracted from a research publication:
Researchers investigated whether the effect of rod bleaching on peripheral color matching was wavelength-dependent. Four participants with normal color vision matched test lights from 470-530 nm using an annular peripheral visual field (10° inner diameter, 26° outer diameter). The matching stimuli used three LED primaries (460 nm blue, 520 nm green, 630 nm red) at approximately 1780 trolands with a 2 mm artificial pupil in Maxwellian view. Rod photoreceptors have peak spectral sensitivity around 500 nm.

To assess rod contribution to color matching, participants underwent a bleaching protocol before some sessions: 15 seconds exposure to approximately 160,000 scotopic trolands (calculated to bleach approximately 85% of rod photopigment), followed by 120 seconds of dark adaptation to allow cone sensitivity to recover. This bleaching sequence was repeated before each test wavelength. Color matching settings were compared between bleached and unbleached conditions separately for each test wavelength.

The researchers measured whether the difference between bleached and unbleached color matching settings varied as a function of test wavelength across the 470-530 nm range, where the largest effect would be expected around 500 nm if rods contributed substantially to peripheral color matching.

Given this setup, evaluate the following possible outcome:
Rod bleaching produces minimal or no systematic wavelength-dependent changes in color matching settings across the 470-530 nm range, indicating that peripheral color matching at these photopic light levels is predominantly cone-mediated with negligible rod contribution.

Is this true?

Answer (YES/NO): YES